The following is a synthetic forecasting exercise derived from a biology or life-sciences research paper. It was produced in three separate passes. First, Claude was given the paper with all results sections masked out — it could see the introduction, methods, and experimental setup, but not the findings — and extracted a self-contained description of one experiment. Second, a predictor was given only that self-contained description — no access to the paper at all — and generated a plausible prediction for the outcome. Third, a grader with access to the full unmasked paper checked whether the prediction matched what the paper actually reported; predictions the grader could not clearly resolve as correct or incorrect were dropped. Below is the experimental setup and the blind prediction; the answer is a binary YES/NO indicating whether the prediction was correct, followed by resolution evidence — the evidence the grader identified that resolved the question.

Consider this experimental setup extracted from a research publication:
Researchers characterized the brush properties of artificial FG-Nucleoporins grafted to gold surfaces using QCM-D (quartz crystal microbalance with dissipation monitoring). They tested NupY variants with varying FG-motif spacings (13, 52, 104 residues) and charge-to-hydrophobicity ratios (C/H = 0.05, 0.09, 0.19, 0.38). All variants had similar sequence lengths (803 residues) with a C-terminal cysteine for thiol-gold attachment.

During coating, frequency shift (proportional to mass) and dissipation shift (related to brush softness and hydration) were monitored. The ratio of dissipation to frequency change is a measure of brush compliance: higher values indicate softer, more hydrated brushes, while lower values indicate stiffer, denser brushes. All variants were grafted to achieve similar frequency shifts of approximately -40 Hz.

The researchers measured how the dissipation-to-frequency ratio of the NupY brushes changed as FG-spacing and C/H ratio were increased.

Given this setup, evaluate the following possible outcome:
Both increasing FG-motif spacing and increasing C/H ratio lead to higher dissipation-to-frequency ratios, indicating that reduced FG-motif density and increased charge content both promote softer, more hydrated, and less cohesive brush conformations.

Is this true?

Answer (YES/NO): YES